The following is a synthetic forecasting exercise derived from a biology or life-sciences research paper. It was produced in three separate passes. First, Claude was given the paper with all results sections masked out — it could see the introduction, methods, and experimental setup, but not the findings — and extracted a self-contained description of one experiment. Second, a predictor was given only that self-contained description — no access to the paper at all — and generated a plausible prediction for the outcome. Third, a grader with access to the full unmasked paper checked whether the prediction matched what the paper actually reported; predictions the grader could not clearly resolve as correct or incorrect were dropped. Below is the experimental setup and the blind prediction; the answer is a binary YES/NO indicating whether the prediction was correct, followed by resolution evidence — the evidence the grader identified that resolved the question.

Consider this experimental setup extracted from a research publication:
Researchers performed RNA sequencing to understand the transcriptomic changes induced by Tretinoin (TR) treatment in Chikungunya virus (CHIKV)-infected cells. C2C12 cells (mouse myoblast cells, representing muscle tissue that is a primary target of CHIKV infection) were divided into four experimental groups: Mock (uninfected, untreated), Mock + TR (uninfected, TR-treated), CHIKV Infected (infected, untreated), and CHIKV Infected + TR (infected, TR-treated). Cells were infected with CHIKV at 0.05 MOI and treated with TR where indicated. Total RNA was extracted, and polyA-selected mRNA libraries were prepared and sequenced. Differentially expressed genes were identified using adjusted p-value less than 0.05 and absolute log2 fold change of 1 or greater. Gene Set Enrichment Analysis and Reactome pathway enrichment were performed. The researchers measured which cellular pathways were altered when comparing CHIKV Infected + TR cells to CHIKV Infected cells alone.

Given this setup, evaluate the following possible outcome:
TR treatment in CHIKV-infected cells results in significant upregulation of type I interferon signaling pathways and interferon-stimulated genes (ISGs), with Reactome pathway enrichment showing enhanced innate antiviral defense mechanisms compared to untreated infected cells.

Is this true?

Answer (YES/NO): NO